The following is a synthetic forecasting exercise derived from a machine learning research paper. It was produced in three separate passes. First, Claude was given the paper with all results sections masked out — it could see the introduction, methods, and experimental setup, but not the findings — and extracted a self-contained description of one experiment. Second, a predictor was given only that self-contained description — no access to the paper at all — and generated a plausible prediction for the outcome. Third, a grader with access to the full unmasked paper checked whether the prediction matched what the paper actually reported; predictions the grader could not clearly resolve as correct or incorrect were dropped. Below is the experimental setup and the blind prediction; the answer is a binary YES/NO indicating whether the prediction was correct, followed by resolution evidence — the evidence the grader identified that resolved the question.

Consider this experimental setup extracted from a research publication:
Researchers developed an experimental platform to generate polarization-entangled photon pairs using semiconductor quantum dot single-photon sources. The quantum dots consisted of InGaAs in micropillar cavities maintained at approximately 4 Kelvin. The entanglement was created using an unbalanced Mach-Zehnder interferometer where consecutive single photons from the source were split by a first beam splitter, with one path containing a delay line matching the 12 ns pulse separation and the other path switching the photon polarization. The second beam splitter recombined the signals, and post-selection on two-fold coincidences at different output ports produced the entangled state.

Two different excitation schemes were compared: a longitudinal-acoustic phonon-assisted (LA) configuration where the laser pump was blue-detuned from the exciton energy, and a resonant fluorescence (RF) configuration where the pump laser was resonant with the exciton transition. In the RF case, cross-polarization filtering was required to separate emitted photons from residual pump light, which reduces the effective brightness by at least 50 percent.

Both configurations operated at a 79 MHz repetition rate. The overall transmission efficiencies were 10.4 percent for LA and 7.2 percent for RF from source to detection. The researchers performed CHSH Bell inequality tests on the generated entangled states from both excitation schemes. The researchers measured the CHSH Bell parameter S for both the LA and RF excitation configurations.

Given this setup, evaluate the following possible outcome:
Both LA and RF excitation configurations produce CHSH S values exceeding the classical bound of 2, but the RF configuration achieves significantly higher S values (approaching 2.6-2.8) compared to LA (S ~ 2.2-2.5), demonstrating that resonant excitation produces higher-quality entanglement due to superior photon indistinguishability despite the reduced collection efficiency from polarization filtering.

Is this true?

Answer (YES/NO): NO